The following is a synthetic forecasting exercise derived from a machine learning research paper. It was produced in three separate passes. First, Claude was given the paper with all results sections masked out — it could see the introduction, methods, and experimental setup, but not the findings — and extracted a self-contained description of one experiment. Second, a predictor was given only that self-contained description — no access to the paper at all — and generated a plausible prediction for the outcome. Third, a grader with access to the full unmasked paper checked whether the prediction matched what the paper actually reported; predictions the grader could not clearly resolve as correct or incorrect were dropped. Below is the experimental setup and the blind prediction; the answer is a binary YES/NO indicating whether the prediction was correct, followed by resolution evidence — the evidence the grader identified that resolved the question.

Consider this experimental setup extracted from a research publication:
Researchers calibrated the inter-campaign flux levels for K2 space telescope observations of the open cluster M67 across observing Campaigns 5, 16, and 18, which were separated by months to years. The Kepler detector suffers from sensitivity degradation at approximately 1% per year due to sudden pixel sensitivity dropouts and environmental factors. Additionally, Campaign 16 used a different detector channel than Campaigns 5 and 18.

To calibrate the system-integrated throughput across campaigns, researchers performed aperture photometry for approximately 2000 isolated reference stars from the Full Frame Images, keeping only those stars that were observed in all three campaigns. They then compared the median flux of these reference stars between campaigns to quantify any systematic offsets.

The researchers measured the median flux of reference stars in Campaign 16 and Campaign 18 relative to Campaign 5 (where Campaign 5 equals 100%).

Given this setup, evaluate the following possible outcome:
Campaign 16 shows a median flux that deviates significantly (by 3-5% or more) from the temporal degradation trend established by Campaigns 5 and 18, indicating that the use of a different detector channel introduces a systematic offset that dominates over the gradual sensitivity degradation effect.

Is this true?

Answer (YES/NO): YES